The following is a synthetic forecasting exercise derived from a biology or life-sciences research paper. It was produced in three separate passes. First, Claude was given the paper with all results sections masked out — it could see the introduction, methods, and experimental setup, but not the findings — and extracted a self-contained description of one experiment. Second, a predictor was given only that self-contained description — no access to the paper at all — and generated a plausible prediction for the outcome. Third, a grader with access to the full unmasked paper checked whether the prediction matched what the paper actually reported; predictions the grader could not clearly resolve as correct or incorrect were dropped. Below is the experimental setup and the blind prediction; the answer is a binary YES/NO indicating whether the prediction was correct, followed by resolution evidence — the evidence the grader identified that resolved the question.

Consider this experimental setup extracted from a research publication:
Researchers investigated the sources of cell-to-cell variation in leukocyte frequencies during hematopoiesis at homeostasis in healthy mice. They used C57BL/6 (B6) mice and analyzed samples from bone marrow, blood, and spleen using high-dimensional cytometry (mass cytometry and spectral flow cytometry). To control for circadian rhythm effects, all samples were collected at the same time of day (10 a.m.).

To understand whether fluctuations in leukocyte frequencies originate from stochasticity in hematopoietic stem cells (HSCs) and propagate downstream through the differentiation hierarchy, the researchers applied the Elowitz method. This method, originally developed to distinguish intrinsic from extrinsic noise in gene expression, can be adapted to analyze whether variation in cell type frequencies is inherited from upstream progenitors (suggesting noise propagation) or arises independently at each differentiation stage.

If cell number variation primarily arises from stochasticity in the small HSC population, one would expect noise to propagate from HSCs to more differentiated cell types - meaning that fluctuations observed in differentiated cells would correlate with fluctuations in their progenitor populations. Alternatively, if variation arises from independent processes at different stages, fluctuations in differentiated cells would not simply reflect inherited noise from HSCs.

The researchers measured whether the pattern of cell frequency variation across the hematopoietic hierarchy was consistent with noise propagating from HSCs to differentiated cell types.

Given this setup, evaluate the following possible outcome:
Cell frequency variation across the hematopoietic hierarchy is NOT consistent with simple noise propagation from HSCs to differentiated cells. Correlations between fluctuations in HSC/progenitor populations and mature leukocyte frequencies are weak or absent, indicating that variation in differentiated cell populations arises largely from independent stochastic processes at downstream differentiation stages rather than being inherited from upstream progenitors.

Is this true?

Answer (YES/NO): NO